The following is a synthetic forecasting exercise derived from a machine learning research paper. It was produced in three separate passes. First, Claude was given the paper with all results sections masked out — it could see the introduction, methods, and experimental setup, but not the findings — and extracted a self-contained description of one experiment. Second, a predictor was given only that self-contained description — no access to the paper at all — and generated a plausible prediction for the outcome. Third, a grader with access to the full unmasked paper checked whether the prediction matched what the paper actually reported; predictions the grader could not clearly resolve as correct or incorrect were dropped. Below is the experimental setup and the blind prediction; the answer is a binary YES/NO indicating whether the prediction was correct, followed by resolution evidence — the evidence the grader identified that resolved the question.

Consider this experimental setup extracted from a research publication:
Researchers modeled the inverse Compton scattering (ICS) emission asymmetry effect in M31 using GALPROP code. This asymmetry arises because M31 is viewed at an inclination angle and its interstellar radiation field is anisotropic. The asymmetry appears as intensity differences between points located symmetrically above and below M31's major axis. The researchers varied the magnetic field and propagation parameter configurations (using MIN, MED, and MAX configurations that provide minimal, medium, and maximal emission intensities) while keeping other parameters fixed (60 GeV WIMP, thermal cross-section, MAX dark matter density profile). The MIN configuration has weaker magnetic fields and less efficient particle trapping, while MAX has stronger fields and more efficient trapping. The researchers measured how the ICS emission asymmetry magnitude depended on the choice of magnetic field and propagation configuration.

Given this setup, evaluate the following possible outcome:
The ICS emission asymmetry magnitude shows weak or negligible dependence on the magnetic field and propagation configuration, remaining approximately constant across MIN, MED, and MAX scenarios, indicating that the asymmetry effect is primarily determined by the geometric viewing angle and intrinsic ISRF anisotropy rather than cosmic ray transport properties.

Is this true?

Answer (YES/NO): NO